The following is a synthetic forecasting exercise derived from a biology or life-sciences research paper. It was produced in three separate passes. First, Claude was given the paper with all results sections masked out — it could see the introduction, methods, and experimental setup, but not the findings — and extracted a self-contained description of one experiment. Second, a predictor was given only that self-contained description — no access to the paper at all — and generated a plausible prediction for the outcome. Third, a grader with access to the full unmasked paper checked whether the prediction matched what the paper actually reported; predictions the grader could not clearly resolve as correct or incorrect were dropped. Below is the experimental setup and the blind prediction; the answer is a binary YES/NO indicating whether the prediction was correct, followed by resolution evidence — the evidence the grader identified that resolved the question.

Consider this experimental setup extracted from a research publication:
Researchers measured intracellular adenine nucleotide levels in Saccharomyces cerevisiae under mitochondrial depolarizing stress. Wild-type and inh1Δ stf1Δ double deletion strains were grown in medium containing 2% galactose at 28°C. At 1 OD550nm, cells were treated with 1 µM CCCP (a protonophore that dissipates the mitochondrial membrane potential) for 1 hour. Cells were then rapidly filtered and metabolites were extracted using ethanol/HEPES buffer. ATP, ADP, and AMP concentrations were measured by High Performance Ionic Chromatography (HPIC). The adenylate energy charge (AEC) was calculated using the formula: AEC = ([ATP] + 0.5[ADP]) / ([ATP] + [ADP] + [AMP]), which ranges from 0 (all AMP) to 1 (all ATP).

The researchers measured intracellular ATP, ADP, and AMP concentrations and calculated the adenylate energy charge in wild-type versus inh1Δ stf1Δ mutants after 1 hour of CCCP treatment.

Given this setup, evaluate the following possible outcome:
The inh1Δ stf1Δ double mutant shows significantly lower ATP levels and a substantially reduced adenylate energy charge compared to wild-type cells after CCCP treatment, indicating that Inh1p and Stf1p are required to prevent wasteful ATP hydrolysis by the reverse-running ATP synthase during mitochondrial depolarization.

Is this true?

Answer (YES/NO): YES